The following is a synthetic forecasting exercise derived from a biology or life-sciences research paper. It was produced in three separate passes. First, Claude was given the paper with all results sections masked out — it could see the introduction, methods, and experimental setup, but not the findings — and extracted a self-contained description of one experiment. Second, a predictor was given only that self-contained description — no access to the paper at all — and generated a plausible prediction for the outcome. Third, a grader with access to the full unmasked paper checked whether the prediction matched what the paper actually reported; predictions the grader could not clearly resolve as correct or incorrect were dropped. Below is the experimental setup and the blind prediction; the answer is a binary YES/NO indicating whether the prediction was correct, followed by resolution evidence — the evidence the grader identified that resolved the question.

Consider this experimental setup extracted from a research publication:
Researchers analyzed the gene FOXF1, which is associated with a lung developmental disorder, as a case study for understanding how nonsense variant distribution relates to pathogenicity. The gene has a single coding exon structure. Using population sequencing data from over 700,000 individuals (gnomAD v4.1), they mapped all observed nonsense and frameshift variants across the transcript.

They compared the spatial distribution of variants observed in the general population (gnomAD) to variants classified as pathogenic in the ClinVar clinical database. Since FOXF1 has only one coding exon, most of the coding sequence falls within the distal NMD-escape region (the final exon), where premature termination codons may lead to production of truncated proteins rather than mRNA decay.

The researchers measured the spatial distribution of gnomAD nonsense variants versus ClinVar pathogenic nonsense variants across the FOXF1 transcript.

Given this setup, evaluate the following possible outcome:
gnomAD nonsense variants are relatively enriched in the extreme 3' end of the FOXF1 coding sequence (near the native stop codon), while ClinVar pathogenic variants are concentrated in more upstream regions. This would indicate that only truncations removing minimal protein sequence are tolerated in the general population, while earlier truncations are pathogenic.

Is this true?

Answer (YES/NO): NO